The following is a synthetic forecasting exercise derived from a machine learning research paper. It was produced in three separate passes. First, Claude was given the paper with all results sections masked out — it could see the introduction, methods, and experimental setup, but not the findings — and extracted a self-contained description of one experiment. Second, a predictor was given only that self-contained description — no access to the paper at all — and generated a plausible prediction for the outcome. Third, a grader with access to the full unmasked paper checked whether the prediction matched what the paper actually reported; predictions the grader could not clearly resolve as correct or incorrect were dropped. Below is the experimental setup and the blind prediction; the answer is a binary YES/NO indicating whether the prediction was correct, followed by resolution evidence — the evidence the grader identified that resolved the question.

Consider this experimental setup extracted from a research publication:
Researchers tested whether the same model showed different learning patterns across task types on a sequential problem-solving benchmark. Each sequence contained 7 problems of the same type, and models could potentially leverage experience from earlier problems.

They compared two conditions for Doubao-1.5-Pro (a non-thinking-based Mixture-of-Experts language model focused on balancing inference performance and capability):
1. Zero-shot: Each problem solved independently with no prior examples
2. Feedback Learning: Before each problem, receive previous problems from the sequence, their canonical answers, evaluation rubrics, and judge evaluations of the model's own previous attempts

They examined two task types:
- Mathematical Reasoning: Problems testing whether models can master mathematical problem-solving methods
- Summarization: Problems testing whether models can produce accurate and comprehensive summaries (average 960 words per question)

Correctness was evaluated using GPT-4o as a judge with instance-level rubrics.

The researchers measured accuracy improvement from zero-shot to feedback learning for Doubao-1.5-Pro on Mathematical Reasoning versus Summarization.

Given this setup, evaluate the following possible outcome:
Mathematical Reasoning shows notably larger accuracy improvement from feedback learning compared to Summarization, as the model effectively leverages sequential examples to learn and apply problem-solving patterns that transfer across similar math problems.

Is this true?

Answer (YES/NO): YES